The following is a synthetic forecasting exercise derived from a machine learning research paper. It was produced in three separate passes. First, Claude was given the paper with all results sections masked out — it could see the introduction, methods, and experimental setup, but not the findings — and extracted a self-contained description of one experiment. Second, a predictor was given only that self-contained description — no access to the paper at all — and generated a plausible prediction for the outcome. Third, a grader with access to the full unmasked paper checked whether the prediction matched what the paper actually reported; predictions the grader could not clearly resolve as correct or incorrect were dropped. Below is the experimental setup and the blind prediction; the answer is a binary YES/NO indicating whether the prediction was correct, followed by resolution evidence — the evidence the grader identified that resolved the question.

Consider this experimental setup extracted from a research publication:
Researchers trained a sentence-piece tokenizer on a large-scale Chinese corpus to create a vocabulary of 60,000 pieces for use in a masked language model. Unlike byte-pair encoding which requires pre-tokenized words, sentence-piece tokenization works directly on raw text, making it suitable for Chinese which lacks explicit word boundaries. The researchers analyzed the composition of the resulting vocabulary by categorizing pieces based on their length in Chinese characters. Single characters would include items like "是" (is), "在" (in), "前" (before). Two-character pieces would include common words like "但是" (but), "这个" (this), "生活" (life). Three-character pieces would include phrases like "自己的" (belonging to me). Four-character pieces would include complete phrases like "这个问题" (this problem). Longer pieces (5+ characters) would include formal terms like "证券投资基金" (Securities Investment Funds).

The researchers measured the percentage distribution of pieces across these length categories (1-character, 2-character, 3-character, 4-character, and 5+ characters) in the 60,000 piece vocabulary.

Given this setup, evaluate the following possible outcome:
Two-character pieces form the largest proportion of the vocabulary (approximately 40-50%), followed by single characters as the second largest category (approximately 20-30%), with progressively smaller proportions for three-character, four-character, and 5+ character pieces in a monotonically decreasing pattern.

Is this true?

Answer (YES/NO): NO